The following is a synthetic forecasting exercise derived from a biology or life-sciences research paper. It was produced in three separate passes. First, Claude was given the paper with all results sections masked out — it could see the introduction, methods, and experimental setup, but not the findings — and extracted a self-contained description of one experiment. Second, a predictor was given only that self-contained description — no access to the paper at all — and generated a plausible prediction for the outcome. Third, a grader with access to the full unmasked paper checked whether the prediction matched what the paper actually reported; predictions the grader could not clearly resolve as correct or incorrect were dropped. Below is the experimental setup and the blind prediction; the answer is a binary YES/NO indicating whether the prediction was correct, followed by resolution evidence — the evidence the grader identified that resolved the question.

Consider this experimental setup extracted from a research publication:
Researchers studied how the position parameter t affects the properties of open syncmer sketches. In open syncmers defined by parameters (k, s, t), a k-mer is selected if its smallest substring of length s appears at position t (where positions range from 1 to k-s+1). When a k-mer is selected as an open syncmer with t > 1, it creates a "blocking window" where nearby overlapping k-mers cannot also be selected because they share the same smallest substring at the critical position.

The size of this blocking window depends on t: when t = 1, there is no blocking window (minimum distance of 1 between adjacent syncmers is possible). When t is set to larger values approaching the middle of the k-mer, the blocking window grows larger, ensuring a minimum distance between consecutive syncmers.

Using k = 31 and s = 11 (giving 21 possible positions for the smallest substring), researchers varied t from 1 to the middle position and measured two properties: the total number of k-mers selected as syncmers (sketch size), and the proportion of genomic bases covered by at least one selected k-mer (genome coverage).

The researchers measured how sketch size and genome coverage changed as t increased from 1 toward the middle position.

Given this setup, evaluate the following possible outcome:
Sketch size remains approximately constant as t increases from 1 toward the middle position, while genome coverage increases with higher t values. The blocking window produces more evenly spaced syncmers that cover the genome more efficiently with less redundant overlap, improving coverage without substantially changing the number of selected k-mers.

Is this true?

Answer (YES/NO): YES